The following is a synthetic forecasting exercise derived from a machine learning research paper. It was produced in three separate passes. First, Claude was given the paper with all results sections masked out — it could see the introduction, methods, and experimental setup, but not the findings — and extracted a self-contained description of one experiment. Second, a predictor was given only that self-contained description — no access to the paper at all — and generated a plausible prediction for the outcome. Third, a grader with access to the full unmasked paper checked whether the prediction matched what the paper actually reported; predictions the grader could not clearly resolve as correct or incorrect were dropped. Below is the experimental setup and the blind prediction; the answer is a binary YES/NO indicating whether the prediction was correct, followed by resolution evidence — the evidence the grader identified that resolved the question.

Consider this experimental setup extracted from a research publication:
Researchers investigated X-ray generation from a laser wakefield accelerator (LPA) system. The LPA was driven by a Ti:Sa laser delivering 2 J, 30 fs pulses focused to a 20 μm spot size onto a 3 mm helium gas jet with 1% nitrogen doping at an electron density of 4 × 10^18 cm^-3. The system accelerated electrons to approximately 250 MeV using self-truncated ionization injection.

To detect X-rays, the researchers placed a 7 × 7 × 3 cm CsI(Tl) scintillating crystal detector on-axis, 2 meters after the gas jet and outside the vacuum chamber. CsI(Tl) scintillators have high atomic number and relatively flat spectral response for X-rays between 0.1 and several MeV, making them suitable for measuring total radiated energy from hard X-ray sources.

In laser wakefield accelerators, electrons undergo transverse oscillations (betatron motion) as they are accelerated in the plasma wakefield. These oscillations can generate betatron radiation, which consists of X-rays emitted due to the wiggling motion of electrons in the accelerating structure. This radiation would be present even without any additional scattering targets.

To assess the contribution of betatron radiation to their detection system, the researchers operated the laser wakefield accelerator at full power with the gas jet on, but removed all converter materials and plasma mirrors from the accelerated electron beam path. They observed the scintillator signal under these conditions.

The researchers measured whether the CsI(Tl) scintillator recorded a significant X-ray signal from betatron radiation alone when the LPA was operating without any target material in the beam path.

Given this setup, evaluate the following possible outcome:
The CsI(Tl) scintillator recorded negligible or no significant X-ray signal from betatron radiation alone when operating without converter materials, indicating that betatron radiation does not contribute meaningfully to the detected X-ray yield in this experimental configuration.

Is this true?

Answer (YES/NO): YES